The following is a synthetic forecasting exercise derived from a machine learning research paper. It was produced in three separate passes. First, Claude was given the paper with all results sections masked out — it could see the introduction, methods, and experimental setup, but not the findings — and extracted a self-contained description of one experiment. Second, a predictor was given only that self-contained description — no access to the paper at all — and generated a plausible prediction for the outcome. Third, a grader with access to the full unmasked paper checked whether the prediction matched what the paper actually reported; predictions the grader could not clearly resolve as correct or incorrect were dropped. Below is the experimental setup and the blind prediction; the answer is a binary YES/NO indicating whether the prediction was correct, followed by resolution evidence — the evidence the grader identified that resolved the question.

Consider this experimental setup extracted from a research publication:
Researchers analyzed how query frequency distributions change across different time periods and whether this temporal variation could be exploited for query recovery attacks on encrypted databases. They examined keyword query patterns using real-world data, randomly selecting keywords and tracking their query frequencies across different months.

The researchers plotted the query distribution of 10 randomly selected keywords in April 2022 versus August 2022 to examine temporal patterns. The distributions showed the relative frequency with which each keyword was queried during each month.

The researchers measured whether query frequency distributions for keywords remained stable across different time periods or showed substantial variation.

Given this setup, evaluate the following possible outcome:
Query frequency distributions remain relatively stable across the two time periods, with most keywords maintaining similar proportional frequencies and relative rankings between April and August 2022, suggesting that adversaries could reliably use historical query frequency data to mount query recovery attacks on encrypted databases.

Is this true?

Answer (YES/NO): NO